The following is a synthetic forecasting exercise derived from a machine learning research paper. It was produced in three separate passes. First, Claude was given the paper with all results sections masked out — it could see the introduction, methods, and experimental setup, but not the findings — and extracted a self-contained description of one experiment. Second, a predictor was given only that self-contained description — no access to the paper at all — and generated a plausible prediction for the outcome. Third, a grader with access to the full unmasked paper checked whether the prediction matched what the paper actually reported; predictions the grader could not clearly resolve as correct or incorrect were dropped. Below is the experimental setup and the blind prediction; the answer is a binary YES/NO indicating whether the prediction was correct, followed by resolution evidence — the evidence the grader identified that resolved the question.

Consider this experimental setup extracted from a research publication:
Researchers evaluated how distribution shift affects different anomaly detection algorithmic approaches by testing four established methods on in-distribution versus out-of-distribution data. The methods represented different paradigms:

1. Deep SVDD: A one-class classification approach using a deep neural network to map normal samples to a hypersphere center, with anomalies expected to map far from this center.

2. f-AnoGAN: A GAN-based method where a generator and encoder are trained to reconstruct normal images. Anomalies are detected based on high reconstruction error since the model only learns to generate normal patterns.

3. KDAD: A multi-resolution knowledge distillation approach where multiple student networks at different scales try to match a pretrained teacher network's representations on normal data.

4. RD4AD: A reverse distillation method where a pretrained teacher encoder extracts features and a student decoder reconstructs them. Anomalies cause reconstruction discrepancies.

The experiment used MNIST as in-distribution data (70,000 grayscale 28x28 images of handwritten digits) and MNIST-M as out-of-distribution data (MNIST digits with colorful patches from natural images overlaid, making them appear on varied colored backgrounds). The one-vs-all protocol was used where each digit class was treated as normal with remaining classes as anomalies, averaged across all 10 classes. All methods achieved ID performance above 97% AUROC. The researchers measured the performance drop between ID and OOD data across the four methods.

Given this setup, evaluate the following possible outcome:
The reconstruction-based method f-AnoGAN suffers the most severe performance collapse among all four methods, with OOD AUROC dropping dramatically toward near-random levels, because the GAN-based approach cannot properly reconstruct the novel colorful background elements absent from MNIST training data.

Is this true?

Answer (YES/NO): NO